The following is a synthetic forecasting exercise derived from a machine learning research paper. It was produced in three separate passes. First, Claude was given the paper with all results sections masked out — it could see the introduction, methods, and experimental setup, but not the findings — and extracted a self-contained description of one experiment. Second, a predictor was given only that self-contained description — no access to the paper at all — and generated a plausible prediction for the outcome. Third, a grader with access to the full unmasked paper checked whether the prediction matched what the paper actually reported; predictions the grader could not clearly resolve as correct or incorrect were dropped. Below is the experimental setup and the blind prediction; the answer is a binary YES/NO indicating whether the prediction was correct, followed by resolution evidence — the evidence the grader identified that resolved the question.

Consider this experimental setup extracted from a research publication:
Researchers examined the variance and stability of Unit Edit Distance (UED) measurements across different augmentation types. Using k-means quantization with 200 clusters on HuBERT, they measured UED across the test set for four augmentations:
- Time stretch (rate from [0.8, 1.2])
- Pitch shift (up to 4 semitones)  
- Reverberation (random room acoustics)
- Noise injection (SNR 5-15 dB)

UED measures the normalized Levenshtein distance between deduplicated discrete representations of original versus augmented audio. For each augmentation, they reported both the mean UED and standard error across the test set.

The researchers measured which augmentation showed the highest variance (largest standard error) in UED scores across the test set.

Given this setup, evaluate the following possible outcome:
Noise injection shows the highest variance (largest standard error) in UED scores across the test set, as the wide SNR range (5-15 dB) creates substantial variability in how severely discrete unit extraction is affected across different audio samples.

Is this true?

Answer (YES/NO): NO